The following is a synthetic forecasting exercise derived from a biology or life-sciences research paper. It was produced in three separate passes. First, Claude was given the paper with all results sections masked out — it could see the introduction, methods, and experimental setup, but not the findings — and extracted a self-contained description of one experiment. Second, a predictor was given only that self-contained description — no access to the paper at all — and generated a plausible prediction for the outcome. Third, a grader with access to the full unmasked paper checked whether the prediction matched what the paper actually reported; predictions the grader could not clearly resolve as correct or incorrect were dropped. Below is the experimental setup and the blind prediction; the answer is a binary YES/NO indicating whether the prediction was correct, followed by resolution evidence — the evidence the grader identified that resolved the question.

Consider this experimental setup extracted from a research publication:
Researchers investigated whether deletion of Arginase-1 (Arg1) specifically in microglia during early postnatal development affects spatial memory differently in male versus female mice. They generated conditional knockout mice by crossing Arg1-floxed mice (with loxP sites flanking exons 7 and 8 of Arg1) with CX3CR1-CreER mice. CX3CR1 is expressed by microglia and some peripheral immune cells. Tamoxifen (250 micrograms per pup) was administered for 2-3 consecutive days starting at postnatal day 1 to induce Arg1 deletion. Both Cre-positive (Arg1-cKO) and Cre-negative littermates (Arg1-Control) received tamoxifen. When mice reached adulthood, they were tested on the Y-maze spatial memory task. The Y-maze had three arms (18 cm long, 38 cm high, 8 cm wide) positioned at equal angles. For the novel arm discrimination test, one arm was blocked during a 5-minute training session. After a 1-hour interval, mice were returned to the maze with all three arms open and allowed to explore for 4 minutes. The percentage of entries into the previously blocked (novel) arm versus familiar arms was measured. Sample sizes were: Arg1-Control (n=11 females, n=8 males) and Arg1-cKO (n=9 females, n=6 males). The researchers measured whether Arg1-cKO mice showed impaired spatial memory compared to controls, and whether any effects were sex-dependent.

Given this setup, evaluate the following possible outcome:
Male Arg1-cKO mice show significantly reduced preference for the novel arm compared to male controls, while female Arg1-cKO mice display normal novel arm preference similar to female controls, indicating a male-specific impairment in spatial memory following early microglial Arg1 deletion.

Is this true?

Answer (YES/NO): NO